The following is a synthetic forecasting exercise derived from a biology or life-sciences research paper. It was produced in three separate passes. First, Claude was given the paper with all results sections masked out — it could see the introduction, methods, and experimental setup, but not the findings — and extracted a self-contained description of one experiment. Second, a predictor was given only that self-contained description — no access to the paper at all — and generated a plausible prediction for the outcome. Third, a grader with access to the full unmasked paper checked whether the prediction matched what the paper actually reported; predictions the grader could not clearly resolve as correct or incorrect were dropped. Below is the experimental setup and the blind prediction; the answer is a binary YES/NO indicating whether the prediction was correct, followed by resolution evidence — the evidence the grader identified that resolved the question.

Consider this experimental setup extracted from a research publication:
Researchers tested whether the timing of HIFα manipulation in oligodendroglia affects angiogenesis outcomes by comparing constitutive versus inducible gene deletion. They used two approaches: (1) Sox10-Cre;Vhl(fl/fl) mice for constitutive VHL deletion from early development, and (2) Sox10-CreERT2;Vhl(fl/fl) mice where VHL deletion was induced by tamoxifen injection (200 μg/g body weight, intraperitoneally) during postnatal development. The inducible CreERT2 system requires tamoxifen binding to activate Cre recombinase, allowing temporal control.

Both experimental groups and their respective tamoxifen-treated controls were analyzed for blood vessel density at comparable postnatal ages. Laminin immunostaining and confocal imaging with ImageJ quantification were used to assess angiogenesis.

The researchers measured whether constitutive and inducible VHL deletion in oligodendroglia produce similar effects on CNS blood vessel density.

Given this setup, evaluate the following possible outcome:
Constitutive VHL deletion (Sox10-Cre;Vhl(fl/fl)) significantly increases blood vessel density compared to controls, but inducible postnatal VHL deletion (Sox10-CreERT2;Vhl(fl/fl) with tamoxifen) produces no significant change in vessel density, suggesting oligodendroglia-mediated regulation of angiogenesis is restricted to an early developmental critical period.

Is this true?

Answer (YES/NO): NO